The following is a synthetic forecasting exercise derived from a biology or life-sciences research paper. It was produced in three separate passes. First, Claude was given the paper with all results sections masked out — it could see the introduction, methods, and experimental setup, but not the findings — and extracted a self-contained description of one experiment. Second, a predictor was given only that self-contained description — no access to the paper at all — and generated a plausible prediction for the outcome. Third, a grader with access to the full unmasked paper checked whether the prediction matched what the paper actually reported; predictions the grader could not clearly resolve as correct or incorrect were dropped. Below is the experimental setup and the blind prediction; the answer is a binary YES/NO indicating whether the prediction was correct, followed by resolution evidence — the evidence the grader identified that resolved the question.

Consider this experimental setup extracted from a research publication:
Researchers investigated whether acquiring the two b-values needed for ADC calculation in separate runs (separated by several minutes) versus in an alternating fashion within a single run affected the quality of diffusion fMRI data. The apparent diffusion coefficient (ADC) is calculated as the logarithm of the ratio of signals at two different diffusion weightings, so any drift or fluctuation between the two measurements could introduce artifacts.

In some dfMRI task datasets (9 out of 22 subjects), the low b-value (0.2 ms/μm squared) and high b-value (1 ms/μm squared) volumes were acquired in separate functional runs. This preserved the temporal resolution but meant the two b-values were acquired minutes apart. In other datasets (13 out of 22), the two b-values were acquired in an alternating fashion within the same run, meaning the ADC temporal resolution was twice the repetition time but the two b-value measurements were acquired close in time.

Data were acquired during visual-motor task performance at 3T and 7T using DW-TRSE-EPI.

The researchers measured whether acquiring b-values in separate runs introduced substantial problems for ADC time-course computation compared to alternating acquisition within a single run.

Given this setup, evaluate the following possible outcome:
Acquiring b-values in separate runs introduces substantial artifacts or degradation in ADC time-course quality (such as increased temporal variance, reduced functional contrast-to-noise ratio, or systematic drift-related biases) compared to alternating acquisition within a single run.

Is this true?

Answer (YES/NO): YES